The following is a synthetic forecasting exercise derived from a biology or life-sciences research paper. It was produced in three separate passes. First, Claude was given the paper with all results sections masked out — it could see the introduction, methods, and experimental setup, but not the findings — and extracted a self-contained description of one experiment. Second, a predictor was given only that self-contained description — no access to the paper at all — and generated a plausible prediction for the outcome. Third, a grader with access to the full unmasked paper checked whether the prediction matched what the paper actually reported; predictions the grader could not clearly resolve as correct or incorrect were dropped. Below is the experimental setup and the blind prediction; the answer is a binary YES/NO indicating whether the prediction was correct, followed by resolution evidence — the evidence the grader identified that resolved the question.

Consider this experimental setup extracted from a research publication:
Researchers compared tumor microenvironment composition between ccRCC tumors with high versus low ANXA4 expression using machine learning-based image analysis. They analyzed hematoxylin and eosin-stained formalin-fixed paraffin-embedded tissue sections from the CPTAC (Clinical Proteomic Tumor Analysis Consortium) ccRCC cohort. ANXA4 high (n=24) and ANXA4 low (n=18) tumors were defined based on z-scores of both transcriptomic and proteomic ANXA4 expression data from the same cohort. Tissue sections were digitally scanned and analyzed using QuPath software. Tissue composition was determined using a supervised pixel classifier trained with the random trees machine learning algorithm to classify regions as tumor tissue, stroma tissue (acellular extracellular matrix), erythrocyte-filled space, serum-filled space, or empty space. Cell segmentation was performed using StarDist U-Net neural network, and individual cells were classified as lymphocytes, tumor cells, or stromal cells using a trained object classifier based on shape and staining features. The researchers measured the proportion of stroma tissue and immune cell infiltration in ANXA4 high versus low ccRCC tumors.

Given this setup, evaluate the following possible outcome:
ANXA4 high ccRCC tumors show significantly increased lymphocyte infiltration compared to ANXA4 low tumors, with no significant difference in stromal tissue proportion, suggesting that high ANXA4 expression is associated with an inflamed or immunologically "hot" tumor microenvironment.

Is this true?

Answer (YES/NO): NO